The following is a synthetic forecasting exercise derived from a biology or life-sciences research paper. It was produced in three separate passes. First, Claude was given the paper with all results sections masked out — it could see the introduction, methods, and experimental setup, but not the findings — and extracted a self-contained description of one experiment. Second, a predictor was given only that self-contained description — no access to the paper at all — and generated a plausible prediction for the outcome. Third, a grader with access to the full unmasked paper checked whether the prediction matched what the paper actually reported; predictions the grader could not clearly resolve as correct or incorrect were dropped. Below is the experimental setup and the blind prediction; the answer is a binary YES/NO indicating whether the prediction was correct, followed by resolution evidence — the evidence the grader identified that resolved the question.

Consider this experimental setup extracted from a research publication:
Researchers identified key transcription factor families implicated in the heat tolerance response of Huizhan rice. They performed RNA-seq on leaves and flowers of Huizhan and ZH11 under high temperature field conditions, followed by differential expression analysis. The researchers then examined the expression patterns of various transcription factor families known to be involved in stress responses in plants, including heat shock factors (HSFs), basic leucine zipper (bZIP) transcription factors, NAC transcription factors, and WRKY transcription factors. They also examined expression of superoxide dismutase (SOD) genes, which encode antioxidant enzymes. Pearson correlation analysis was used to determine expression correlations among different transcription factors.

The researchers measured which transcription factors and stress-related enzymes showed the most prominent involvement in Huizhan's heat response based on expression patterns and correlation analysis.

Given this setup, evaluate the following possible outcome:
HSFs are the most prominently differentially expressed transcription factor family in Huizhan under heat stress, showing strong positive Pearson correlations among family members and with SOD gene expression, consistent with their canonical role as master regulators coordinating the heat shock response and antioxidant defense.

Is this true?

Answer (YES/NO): NO